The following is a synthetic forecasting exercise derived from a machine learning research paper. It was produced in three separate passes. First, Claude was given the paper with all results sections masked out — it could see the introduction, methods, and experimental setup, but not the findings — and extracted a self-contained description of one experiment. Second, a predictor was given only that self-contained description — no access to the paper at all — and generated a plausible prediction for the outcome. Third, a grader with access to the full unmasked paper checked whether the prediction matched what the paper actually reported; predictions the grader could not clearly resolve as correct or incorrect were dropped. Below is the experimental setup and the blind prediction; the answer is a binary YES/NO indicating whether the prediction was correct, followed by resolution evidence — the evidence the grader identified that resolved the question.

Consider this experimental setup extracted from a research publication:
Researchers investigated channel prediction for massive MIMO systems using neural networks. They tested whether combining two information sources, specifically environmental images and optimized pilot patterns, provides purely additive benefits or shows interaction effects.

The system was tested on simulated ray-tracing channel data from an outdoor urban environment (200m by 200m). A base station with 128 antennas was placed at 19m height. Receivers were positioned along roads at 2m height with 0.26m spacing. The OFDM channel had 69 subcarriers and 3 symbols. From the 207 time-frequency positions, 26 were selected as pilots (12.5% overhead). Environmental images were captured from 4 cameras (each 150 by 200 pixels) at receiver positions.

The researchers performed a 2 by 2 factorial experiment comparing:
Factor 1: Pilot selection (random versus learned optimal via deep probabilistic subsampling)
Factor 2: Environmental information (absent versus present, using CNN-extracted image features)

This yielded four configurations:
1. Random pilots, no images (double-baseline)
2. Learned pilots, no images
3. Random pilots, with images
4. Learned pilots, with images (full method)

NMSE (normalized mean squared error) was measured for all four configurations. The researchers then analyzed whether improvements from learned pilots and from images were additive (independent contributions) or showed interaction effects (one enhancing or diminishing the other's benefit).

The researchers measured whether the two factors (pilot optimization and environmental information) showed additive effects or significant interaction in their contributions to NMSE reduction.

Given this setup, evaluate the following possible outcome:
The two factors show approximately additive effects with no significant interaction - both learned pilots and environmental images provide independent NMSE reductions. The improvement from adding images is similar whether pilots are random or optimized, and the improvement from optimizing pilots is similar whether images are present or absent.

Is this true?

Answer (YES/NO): NO